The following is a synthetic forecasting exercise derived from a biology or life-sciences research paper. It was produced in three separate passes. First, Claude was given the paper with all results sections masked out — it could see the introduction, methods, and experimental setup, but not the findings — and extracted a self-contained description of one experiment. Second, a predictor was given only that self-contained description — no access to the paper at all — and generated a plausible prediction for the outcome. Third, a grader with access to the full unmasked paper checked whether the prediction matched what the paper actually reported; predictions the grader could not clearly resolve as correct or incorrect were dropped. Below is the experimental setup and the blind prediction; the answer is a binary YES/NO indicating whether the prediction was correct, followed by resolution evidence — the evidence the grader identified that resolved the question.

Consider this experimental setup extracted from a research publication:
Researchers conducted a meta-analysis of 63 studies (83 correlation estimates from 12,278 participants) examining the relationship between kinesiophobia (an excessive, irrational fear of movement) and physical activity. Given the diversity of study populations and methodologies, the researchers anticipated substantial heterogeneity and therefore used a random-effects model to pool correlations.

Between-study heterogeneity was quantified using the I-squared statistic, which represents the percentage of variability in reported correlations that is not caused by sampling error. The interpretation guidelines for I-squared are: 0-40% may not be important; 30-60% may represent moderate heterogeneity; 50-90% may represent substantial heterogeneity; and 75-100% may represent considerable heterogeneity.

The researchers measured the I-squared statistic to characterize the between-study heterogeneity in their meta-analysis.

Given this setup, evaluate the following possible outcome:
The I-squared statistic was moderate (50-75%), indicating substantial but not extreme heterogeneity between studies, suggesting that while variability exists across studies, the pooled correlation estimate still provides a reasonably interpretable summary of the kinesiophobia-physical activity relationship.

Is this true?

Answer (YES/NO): NO